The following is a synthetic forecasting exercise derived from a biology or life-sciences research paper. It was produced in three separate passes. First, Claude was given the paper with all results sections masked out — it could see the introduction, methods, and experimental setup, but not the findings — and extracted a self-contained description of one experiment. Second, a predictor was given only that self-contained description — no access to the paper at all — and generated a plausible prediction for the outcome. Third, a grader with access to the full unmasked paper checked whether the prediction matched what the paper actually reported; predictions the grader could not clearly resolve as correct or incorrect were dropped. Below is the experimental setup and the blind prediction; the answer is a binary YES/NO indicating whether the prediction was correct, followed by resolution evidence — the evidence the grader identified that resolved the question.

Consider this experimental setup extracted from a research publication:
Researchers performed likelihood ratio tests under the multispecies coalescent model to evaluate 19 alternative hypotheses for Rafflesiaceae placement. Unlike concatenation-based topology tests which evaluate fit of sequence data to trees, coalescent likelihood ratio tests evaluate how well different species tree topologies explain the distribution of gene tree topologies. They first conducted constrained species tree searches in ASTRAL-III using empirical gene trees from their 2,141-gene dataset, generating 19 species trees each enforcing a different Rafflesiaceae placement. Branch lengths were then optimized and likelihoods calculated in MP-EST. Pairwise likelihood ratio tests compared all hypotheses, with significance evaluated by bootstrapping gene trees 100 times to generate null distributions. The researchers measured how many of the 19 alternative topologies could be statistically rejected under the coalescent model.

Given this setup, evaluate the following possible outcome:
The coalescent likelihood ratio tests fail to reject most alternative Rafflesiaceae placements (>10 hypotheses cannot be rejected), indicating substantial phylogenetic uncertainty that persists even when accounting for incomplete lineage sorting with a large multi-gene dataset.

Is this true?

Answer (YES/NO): NO